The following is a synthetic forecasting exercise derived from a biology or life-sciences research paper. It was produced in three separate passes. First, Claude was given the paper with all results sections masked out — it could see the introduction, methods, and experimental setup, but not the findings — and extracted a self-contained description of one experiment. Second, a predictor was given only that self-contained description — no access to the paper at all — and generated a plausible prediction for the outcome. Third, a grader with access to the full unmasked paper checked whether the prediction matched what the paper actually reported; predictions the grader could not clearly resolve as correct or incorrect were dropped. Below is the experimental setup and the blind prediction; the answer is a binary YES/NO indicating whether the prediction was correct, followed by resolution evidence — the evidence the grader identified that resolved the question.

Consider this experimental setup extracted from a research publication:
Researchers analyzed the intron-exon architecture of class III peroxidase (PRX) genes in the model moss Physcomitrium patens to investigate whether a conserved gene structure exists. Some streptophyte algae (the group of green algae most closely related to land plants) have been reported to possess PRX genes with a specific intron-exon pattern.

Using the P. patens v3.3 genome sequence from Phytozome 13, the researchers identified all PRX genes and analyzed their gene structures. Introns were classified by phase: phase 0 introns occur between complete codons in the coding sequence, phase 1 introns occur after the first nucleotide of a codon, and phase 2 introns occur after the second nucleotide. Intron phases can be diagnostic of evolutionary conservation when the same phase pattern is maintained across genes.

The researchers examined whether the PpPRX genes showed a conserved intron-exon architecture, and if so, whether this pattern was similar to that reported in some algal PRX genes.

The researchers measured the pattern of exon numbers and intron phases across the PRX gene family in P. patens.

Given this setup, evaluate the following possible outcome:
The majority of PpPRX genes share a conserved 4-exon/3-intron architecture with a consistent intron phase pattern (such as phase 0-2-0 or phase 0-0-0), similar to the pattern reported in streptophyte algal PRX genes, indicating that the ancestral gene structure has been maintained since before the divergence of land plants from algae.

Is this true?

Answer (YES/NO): NO